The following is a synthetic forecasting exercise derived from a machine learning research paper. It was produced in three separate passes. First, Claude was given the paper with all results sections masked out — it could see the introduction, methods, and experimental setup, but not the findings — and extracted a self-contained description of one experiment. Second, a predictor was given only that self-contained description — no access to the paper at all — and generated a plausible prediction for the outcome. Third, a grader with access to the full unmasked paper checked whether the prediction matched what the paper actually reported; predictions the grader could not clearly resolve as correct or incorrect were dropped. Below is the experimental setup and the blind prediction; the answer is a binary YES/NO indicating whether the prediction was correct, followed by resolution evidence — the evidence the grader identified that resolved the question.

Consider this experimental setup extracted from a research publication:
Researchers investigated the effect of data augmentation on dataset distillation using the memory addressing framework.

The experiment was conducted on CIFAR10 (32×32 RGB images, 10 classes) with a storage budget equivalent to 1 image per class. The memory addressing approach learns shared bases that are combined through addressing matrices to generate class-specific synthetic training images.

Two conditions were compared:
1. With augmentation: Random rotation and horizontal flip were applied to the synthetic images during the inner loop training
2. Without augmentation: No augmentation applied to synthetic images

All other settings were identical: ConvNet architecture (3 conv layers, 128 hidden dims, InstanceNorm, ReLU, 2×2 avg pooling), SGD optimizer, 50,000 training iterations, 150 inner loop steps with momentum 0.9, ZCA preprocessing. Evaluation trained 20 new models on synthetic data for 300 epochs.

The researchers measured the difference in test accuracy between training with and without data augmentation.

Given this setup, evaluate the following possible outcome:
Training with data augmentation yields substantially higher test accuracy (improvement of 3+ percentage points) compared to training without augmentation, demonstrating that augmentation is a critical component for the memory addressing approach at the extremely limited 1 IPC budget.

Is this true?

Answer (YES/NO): NO